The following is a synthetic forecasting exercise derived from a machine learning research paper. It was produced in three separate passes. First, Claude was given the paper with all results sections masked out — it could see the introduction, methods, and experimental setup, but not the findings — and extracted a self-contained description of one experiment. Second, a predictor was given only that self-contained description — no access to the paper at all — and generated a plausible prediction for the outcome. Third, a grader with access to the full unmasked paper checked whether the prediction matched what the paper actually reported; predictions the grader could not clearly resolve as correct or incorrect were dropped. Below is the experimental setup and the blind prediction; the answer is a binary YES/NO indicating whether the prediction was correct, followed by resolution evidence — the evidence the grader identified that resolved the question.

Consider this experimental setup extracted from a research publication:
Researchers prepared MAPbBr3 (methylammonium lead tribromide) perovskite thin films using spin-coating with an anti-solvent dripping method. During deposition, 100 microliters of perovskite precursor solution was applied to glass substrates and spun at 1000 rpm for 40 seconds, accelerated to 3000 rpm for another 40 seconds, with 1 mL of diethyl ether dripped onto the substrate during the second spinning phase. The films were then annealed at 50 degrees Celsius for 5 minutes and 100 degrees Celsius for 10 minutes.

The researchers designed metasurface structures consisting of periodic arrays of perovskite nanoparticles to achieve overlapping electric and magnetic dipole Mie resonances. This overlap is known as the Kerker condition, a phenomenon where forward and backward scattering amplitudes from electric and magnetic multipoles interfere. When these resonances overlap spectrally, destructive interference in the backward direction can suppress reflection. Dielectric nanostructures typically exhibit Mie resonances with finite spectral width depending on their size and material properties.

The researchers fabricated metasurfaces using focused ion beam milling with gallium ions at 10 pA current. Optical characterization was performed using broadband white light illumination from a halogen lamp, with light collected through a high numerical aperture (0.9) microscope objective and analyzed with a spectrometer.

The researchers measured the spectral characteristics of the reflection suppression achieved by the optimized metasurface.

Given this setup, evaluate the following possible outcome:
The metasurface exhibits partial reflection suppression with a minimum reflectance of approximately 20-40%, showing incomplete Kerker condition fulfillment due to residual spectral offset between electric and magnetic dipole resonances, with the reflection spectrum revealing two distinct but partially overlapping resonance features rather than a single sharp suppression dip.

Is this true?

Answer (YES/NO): NO